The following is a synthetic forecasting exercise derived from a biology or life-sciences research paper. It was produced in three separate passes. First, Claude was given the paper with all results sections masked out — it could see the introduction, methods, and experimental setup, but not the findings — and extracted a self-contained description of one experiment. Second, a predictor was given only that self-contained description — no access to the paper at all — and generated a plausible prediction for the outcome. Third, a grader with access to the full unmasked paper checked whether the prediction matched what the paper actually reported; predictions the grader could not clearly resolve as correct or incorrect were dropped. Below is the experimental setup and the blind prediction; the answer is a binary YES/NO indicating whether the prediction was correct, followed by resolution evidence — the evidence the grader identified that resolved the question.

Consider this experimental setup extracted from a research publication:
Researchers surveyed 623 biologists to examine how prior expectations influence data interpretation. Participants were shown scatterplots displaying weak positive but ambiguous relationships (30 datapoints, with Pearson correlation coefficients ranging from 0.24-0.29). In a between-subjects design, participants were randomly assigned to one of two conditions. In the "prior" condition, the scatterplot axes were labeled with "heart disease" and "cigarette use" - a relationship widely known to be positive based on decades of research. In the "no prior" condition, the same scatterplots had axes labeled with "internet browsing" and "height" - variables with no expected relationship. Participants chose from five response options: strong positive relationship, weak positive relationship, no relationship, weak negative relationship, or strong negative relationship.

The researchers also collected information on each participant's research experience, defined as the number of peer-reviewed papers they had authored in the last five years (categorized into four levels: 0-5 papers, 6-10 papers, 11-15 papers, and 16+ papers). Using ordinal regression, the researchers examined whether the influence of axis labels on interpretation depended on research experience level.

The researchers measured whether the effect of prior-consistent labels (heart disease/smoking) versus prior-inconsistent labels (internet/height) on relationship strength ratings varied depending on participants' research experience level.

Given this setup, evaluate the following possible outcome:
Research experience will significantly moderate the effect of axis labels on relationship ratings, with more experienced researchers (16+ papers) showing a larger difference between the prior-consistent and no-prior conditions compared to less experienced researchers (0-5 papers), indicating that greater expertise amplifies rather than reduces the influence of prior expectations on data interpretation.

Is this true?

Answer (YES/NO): NO